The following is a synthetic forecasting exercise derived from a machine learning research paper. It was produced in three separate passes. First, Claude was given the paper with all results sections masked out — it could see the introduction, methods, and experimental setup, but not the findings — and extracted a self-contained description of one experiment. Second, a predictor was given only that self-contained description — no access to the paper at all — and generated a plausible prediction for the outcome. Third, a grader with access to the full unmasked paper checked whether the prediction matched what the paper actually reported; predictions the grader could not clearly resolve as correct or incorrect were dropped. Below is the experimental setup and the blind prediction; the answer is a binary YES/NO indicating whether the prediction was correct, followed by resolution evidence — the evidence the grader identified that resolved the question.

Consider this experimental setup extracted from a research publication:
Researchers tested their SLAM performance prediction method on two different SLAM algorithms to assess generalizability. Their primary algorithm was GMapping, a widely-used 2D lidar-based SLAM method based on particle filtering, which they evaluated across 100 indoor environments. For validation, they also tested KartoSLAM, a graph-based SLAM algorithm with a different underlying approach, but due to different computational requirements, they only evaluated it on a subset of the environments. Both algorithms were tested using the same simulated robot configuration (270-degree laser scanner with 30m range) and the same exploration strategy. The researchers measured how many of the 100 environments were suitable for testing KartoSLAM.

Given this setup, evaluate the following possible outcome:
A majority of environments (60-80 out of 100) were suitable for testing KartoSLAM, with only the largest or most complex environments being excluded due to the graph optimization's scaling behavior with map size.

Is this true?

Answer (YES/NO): YES